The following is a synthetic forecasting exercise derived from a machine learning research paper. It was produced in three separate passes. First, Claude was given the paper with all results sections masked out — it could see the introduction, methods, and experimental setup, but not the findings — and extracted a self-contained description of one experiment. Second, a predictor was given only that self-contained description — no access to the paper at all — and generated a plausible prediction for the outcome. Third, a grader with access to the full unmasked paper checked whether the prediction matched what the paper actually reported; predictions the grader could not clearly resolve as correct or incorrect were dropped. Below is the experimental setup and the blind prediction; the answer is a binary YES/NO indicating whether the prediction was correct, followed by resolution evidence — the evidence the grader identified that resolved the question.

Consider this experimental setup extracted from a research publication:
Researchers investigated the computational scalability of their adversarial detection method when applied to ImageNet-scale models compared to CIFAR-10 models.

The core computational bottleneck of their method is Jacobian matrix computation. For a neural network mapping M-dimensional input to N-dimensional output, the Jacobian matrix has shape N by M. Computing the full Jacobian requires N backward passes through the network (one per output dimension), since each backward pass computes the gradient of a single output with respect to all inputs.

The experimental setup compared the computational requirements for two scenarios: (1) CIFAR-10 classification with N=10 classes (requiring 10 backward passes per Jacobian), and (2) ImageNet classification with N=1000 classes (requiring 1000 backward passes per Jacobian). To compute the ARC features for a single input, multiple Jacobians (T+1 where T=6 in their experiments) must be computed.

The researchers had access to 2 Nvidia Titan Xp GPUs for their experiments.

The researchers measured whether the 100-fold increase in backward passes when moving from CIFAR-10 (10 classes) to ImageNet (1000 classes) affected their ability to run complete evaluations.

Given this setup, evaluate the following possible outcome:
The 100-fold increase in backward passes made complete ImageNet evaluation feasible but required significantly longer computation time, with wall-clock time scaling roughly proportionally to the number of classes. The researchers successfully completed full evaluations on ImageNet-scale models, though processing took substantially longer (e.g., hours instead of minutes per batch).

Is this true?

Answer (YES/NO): NO